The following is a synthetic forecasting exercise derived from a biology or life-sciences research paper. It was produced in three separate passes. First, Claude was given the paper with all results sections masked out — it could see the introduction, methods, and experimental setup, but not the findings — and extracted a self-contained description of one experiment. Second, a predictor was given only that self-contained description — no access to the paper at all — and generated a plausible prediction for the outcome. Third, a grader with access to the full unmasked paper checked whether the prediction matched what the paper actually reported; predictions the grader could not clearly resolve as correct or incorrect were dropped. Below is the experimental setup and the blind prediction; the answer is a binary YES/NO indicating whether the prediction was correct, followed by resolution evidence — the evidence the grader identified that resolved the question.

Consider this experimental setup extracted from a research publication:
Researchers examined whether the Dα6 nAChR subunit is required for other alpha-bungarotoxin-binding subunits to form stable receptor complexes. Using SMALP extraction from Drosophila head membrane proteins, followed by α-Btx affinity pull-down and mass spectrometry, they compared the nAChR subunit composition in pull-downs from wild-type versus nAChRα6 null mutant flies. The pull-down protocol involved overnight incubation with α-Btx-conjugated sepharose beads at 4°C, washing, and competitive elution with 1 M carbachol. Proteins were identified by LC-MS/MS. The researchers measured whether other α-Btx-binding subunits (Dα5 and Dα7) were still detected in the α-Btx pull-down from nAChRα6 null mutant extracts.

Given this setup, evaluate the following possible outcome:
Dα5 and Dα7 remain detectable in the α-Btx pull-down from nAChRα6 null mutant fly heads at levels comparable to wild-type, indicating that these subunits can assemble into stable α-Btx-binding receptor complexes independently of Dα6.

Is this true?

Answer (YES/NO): NO